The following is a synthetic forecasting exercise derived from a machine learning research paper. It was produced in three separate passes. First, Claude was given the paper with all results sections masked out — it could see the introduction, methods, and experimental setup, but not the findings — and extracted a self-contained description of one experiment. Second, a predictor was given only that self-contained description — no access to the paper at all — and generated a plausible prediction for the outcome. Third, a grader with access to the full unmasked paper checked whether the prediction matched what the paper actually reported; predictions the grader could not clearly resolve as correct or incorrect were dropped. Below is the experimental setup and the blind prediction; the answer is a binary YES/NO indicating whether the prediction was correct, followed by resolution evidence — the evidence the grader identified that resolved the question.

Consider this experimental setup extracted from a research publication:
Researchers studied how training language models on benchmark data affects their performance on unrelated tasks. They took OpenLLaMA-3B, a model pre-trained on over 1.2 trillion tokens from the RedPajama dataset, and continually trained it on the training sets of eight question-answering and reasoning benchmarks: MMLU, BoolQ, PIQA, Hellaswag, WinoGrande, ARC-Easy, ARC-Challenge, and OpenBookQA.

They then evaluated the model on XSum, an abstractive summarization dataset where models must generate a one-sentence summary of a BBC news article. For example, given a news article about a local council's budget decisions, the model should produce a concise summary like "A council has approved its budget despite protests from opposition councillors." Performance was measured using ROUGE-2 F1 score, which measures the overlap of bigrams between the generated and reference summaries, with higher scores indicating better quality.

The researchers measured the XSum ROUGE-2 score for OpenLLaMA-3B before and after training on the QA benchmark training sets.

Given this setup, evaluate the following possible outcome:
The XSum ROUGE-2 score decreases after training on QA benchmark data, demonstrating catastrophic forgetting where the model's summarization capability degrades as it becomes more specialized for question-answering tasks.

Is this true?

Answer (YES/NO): YES